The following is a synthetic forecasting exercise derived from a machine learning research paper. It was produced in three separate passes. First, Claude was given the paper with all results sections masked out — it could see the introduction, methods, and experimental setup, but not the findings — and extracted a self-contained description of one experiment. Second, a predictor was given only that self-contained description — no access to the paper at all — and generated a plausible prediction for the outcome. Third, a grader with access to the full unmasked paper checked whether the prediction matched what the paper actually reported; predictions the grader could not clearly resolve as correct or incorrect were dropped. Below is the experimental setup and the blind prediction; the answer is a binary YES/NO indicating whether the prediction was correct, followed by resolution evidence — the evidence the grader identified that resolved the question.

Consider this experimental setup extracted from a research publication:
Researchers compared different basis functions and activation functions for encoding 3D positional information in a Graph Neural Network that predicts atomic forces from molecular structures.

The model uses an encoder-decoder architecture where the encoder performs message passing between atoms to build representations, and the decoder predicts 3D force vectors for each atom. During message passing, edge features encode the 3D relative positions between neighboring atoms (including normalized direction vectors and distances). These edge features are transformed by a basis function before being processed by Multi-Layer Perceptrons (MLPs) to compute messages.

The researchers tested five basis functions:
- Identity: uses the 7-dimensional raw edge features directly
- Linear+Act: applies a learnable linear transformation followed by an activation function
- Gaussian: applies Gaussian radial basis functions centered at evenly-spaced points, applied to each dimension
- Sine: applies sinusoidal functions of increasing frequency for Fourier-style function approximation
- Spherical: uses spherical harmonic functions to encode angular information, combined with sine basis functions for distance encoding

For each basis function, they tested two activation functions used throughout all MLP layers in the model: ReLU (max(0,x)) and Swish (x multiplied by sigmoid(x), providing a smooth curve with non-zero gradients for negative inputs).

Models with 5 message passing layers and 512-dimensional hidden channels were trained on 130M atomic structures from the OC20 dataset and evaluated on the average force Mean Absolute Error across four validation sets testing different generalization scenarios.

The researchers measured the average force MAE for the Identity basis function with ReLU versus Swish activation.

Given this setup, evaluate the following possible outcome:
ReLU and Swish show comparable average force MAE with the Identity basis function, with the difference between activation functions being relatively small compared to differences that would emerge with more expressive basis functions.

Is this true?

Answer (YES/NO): NO